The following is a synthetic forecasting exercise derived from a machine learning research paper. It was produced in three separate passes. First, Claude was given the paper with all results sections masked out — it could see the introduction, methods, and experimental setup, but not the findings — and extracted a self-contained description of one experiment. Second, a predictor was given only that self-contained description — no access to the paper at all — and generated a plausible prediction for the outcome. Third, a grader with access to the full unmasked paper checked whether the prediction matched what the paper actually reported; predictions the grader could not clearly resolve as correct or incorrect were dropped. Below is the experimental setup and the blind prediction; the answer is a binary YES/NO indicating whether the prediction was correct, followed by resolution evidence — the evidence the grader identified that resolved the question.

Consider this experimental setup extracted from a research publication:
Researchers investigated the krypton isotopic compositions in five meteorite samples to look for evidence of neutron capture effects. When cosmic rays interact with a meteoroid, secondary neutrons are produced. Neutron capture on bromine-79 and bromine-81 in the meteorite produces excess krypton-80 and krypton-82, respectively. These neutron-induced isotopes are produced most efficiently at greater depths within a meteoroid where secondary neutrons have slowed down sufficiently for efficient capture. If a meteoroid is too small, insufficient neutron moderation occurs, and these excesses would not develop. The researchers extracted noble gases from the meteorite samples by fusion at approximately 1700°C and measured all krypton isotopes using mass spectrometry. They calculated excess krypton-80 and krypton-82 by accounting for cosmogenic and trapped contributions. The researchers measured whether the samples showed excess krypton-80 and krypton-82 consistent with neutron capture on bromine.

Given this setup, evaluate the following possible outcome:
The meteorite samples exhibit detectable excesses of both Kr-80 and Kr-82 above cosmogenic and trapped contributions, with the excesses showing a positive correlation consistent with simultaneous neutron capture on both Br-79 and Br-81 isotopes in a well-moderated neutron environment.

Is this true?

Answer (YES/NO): YES